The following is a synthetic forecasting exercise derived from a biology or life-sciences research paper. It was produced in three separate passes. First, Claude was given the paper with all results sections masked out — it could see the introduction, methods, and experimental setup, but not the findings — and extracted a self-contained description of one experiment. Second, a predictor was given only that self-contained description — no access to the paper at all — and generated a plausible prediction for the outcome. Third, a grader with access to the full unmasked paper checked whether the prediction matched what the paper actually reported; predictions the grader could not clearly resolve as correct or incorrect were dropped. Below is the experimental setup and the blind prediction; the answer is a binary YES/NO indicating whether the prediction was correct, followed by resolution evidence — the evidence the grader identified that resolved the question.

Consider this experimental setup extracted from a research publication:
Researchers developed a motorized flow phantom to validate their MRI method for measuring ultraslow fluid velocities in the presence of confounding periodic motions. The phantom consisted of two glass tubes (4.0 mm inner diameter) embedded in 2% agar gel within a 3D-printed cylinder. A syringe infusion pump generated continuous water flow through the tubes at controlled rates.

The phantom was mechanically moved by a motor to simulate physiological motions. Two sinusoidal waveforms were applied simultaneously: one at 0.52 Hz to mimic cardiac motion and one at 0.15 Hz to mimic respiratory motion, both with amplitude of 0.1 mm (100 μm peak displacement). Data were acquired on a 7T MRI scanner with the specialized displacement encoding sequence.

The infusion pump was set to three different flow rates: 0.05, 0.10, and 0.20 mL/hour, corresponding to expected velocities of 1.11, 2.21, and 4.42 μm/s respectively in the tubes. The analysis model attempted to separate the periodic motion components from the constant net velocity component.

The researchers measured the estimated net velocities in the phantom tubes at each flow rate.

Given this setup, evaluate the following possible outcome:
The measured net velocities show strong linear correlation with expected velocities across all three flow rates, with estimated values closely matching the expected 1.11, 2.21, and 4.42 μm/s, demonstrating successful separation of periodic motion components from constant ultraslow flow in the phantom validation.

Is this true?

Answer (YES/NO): NO